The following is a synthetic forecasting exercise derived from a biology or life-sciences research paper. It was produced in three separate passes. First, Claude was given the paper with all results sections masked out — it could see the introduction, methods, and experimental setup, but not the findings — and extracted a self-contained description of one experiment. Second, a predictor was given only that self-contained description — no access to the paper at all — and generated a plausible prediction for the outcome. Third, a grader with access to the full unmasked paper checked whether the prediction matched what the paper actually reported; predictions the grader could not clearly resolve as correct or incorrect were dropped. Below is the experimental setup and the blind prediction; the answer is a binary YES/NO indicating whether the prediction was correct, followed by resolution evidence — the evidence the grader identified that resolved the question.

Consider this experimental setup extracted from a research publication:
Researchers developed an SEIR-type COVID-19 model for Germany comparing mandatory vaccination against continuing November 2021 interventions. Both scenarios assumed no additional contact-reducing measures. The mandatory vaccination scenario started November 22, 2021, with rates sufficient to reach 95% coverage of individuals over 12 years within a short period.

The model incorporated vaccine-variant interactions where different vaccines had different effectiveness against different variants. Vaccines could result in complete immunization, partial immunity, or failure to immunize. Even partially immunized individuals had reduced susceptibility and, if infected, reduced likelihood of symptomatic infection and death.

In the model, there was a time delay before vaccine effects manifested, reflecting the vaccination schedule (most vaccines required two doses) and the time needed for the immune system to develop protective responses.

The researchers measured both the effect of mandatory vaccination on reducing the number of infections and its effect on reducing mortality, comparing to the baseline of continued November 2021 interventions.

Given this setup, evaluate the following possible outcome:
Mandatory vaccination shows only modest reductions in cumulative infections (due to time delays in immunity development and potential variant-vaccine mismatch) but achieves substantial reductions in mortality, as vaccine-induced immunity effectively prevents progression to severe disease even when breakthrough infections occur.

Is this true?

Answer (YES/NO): YES